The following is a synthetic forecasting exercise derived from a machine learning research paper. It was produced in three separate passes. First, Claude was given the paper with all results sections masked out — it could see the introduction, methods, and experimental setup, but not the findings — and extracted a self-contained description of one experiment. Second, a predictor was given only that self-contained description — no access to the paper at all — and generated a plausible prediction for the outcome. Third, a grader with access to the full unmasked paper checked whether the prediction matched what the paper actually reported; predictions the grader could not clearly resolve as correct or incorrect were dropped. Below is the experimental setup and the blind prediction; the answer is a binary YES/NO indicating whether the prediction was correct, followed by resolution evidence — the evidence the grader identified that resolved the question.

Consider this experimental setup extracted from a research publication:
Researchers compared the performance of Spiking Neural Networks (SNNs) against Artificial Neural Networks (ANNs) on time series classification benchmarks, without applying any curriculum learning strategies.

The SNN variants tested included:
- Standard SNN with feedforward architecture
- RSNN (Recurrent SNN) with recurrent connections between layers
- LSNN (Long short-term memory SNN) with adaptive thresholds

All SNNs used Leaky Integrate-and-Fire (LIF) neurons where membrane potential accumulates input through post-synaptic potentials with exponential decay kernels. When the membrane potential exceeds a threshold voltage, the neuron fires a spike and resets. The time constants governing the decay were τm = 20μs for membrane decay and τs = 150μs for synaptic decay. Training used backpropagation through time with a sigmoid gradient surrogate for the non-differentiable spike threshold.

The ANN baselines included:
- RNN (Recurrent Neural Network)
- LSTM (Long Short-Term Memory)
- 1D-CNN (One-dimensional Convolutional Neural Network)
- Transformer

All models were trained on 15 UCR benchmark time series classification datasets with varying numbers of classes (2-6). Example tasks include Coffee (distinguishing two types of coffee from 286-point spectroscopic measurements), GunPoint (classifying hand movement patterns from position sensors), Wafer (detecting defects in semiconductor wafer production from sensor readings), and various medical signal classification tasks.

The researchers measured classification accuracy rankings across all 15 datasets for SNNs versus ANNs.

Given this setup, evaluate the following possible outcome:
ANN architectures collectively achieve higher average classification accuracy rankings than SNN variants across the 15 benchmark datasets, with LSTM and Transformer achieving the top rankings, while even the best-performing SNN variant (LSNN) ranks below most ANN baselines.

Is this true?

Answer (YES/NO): NO